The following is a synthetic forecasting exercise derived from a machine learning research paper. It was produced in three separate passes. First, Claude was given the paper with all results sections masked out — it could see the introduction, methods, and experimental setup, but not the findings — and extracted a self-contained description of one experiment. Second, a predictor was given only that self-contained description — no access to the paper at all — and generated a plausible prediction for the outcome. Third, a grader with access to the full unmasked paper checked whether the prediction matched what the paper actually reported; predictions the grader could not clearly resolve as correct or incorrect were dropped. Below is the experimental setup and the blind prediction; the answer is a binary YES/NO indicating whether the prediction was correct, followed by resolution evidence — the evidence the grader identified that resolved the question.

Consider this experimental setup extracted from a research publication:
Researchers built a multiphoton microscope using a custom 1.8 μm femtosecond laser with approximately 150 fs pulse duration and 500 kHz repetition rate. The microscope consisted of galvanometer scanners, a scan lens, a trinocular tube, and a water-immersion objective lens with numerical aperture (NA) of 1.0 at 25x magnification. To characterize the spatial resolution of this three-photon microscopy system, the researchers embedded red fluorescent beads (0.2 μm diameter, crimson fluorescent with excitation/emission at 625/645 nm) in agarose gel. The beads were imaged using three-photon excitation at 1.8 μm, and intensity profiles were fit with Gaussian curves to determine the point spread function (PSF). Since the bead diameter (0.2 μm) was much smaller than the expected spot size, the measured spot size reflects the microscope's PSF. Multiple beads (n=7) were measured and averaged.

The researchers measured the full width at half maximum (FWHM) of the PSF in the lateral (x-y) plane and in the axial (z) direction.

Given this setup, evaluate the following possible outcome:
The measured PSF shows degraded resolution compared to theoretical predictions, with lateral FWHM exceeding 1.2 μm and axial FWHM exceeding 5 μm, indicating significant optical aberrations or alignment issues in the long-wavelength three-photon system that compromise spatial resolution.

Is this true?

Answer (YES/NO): NO